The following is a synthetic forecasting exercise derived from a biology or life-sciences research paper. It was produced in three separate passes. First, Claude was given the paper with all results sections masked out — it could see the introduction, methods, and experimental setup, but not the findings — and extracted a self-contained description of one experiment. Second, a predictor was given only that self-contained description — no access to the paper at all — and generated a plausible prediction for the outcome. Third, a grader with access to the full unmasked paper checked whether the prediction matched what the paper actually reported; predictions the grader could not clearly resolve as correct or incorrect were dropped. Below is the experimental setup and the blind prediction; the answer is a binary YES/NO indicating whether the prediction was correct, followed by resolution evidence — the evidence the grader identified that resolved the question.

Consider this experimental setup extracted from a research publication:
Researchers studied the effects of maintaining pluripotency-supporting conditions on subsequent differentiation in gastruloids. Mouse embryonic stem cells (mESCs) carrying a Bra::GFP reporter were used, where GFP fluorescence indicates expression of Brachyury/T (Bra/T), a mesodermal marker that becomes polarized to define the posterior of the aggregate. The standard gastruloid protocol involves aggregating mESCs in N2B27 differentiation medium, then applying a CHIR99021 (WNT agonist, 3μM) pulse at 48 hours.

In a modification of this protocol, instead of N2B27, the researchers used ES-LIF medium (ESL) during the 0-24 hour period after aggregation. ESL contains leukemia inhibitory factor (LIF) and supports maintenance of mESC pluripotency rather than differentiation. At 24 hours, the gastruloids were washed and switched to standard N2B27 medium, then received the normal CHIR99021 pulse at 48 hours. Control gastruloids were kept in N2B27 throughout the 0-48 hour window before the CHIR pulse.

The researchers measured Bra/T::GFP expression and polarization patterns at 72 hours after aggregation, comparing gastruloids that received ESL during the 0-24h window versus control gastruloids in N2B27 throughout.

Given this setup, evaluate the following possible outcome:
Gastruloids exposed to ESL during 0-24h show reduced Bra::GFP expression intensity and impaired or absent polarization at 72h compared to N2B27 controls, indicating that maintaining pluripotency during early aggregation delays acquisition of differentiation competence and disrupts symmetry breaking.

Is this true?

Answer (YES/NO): NO